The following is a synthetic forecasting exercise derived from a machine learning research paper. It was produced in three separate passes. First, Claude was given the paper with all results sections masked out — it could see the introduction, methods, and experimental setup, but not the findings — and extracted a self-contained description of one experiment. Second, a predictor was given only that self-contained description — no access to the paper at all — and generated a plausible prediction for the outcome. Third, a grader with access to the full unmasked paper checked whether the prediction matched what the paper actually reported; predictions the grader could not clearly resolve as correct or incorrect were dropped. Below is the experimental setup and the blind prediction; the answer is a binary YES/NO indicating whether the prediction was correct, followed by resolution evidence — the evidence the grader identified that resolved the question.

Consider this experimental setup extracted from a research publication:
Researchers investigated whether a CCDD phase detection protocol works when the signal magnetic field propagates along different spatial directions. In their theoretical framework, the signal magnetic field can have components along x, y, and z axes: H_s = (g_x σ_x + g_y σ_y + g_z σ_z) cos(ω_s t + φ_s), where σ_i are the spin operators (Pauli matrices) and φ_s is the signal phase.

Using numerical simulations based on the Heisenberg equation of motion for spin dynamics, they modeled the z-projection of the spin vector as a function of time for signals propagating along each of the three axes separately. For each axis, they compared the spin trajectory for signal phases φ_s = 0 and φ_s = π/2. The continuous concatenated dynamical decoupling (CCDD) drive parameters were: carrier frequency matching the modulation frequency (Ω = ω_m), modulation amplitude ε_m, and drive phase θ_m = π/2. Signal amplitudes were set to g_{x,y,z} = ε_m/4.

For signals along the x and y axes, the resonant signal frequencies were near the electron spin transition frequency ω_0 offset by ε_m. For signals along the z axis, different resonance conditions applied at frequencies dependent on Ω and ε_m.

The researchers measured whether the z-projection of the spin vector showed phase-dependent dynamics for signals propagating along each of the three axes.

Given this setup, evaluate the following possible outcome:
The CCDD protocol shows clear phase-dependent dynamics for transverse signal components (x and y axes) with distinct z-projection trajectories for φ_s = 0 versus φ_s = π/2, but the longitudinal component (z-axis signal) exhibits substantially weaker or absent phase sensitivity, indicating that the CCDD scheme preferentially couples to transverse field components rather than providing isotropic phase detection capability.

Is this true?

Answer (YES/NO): NO